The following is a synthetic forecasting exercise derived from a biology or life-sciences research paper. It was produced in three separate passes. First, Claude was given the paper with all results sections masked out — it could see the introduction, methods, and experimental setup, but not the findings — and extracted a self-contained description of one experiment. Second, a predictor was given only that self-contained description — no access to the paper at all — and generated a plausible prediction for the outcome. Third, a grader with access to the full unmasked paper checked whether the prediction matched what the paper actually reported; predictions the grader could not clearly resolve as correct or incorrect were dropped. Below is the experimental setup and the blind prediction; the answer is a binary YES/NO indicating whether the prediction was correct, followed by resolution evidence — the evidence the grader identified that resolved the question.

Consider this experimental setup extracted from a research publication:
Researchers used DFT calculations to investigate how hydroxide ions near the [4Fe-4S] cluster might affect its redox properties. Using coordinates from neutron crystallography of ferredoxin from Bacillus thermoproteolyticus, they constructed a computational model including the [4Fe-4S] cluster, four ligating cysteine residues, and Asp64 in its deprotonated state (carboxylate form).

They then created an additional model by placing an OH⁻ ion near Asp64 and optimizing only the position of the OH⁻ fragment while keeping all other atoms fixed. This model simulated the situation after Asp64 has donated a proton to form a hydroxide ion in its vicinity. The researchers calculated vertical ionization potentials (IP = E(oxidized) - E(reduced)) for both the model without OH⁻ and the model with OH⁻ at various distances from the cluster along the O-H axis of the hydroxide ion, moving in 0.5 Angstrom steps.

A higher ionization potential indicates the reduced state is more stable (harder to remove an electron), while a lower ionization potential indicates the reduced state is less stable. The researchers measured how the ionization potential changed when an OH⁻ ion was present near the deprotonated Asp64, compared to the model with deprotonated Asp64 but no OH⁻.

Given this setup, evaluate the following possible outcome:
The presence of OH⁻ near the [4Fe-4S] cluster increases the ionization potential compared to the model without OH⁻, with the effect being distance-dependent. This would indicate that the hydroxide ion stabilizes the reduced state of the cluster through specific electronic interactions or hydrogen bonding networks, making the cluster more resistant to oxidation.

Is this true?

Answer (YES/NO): YES